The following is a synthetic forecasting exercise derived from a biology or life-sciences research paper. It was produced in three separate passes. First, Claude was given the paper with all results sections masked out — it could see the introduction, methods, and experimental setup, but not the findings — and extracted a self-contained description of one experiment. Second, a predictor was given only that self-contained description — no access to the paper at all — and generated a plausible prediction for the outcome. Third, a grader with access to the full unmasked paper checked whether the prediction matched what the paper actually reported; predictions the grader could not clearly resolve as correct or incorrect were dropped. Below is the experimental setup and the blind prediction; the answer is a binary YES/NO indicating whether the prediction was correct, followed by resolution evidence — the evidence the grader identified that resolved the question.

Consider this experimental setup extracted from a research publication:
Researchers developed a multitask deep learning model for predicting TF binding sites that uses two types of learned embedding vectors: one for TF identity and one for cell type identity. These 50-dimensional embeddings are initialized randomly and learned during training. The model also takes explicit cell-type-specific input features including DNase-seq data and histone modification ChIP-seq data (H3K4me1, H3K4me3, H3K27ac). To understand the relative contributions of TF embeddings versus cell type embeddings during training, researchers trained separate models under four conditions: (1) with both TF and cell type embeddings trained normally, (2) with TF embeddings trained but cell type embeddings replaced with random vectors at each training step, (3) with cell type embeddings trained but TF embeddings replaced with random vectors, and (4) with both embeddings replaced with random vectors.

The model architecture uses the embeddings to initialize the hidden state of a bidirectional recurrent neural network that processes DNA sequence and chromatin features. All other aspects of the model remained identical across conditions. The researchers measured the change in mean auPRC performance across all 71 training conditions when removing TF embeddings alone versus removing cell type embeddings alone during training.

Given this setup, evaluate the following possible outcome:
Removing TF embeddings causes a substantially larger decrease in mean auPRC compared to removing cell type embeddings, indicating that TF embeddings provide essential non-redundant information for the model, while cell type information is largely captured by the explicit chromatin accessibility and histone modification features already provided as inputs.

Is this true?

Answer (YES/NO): YES